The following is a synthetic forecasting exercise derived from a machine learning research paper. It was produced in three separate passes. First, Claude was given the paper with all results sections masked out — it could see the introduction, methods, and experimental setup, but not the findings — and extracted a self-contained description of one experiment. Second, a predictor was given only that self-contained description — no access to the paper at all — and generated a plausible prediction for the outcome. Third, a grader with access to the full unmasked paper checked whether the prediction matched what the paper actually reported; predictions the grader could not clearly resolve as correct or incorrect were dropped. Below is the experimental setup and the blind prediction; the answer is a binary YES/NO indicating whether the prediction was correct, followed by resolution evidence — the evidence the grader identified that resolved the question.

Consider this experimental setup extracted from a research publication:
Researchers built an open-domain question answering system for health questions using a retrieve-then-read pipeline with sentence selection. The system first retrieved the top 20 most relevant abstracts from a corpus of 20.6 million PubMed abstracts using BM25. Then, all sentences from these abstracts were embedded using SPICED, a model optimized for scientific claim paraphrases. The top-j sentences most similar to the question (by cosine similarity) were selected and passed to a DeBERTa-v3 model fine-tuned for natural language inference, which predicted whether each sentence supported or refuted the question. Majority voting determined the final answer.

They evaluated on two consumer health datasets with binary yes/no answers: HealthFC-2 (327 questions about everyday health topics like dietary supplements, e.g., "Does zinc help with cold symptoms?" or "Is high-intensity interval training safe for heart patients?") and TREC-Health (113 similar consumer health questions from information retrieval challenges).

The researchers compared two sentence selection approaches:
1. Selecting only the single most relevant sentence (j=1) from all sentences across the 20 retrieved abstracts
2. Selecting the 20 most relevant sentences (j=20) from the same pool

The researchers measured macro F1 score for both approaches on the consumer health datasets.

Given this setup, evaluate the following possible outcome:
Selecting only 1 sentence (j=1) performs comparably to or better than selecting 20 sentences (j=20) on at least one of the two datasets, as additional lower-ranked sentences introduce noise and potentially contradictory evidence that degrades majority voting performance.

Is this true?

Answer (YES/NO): YES